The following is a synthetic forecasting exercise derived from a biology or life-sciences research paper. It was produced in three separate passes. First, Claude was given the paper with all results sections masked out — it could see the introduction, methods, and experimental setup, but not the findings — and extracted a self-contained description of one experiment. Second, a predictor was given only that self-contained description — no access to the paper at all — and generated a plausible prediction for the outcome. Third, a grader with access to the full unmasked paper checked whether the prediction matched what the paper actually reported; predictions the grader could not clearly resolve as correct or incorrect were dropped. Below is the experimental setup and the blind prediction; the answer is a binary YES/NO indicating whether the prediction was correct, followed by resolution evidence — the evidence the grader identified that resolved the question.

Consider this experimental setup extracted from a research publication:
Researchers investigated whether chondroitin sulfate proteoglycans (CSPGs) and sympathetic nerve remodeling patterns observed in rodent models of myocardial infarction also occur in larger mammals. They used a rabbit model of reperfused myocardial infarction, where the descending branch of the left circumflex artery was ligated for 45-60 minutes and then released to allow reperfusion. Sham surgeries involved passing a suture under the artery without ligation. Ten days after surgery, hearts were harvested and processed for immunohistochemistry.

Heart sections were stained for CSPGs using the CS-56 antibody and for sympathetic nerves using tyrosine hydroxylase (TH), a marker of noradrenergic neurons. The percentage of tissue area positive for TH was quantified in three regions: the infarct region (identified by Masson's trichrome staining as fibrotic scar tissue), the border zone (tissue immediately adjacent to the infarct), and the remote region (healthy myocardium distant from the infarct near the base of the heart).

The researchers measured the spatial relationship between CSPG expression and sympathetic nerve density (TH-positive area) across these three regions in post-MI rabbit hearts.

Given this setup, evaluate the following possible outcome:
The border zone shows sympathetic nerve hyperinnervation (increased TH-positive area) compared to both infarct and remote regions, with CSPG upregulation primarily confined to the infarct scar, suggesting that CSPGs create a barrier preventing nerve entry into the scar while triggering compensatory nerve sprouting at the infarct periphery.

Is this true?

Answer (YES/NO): NO